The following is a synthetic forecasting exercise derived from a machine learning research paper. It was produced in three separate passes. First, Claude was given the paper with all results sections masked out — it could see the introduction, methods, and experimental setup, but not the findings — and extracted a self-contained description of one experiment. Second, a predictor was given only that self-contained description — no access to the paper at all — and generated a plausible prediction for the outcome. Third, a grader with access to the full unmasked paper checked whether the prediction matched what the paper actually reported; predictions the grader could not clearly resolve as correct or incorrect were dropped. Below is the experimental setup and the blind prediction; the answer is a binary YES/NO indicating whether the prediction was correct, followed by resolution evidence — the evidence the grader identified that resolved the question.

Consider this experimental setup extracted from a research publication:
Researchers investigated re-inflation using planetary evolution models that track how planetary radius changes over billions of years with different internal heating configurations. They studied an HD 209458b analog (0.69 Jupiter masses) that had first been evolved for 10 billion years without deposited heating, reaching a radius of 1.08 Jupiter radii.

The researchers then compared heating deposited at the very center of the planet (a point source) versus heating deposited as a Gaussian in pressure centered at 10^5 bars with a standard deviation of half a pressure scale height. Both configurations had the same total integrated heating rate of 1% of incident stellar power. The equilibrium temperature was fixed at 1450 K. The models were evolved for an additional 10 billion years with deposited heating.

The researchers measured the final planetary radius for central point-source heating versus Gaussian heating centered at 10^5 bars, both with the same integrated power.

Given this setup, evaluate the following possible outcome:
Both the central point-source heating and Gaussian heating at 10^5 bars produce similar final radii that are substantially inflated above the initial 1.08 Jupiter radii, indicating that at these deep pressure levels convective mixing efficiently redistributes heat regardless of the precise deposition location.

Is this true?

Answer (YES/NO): NO